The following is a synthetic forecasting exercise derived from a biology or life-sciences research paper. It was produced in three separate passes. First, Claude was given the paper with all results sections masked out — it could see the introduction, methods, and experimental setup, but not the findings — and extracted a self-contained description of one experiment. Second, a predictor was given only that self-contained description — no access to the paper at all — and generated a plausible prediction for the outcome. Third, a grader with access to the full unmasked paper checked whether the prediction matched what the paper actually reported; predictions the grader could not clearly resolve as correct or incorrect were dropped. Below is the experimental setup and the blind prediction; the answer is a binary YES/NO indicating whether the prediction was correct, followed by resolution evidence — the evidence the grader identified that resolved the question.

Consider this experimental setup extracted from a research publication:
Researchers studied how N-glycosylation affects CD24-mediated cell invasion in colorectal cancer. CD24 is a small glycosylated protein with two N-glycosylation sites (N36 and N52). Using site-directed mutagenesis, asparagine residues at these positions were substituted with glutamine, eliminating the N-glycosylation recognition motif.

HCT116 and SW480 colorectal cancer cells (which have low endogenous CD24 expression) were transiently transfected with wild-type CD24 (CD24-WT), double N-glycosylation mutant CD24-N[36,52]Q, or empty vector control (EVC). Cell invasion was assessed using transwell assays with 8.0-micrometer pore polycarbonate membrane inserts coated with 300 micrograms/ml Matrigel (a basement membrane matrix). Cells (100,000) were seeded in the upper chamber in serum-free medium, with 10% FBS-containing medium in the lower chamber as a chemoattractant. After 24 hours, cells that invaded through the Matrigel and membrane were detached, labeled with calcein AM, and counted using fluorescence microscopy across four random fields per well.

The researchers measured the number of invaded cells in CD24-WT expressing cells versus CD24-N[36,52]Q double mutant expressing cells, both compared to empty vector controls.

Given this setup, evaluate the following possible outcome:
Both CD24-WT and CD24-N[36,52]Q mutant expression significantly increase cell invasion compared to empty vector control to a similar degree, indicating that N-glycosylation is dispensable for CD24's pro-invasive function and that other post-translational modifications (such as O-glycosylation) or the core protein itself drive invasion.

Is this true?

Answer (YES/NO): NO